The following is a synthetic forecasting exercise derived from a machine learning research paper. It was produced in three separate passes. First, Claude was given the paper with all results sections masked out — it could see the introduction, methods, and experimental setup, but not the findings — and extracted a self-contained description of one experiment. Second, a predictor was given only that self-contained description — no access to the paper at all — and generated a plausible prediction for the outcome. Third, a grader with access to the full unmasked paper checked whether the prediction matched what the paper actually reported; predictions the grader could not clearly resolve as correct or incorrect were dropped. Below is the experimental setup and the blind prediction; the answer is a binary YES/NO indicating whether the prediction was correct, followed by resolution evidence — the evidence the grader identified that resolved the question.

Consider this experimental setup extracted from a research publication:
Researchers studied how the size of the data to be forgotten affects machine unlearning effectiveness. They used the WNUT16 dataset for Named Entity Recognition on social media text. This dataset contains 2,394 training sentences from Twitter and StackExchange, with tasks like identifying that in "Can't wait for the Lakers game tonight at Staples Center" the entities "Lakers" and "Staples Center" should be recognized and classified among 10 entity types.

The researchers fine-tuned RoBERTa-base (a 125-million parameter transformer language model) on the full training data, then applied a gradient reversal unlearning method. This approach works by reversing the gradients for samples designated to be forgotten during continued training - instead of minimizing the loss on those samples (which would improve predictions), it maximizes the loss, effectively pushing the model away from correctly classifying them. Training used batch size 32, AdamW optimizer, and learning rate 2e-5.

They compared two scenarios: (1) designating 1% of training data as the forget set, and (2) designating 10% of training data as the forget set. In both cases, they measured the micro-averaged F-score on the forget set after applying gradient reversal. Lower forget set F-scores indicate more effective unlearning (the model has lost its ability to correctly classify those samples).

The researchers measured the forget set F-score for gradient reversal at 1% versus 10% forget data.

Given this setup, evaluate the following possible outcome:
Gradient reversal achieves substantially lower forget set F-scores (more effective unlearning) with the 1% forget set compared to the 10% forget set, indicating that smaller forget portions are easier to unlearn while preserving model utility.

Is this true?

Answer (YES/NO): YES